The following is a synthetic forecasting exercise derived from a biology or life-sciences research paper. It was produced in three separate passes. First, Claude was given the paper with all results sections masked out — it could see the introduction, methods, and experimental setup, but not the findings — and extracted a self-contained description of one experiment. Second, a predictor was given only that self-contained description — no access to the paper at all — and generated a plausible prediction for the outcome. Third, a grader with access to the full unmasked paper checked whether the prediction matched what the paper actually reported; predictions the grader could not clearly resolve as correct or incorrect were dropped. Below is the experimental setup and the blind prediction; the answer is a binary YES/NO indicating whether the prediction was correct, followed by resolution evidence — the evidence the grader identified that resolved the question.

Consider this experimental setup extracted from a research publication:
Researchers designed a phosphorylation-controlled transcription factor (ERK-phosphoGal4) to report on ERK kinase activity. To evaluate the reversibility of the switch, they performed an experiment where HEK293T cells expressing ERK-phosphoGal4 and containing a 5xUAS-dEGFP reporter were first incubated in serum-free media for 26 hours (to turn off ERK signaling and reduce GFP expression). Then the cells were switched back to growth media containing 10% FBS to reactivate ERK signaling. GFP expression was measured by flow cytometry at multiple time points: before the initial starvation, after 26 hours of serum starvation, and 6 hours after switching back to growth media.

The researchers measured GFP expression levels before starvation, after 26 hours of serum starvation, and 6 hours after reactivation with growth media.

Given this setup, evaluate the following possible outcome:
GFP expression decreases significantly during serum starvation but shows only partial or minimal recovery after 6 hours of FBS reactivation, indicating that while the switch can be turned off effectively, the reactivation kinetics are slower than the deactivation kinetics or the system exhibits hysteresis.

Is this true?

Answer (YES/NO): NO